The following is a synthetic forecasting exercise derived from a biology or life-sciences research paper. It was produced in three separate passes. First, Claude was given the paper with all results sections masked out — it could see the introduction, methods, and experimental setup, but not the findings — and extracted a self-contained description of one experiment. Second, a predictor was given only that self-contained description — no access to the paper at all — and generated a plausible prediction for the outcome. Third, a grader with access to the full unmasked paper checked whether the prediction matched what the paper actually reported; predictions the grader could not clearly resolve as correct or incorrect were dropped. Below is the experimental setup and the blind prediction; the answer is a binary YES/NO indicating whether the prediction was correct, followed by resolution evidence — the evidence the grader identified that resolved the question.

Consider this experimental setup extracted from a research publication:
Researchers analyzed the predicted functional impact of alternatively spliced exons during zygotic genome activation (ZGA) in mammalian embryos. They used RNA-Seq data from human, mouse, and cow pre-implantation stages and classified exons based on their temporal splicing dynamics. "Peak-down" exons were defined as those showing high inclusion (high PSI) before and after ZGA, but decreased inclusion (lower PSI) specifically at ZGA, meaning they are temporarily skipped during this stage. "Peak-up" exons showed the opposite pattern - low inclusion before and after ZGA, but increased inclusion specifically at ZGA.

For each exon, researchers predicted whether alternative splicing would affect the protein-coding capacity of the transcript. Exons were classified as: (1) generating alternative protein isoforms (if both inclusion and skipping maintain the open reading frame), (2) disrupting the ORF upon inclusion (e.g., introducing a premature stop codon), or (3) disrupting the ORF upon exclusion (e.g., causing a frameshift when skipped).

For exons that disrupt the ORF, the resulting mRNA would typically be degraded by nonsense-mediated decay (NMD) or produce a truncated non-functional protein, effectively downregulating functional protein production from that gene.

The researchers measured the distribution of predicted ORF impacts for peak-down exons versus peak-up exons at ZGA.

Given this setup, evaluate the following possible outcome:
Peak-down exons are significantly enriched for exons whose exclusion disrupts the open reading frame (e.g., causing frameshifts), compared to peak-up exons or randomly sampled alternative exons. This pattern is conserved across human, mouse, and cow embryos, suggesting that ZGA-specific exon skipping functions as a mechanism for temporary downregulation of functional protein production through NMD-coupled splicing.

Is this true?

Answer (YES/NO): YES